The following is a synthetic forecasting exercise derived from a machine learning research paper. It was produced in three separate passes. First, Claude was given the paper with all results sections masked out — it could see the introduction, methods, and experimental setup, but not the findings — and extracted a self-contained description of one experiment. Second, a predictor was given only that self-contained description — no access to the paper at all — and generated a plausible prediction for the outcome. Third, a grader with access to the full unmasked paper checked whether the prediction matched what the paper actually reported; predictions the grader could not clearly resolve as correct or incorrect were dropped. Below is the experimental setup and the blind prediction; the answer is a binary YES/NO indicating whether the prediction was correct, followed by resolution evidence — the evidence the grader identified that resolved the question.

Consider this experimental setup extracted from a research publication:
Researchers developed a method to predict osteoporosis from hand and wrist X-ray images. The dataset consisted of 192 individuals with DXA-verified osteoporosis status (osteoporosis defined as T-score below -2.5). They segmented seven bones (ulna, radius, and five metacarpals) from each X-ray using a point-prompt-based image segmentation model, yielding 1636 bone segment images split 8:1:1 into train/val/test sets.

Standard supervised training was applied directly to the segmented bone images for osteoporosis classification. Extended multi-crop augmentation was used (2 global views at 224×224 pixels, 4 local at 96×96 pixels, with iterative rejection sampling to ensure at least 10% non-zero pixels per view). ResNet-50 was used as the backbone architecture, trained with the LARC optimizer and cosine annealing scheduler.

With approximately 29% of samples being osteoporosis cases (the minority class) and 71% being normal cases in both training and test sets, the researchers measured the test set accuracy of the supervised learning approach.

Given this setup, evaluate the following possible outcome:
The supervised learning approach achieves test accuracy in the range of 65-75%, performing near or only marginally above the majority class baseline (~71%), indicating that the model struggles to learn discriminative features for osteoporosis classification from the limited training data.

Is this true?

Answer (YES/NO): NO